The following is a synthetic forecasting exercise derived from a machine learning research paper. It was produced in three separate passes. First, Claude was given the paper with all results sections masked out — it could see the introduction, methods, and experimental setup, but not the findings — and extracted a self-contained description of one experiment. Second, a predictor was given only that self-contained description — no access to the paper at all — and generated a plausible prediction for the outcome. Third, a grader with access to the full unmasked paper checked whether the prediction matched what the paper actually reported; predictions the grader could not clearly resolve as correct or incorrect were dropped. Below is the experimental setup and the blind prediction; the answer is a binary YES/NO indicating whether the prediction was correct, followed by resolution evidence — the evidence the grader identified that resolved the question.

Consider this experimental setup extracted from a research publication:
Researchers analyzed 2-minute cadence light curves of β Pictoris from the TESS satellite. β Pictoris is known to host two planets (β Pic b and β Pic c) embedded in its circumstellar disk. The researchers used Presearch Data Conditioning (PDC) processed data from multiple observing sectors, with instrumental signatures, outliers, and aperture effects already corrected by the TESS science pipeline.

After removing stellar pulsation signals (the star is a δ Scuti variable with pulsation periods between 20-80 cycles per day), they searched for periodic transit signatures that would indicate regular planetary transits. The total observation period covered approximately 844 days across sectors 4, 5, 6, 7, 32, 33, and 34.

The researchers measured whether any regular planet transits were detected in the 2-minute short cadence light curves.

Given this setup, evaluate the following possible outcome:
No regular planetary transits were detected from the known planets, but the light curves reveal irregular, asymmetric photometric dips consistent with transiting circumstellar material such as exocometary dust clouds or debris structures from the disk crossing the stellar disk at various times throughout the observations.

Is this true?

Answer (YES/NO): YES